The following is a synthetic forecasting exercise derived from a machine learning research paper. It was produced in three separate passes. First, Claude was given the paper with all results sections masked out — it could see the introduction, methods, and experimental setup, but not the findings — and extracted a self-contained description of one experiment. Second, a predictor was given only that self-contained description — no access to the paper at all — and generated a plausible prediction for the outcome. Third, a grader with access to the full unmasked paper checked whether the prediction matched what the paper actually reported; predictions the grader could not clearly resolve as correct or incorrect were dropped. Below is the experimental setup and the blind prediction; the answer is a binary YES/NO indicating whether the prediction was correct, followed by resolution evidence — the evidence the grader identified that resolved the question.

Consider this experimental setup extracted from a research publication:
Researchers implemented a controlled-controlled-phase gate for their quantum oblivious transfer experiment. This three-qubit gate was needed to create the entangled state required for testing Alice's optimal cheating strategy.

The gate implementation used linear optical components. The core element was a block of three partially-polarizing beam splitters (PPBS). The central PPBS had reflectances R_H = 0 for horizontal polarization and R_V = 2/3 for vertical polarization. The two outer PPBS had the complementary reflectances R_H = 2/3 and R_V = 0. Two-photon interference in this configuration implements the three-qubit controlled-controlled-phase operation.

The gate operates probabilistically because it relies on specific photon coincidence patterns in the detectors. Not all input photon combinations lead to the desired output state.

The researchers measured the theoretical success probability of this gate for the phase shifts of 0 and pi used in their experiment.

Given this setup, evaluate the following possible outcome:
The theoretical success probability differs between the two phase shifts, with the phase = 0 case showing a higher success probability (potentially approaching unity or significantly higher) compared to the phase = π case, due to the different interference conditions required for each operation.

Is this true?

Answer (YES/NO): NO